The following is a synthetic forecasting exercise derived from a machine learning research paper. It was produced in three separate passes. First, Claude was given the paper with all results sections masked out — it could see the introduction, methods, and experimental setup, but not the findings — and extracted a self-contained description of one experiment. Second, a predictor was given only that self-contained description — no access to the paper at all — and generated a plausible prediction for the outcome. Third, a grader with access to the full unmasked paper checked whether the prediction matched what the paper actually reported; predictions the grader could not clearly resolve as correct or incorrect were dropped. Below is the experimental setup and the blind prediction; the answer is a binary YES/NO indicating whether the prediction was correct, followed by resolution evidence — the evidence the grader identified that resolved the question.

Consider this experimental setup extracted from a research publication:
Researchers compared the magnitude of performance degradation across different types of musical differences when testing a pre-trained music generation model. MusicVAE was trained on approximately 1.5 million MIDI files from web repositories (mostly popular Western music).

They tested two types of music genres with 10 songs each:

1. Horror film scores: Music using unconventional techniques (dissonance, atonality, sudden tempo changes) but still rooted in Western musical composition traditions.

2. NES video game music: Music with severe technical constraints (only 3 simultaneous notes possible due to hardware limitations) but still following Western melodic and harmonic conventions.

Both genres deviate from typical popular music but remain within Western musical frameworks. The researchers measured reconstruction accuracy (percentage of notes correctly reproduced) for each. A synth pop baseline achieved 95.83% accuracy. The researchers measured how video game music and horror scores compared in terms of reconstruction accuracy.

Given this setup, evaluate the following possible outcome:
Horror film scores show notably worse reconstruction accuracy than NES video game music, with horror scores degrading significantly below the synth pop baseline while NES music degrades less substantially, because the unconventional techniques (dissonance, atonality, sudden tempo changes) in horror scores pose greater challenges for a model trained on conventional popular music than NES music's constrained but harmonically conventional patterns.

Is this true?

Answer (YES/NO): NO